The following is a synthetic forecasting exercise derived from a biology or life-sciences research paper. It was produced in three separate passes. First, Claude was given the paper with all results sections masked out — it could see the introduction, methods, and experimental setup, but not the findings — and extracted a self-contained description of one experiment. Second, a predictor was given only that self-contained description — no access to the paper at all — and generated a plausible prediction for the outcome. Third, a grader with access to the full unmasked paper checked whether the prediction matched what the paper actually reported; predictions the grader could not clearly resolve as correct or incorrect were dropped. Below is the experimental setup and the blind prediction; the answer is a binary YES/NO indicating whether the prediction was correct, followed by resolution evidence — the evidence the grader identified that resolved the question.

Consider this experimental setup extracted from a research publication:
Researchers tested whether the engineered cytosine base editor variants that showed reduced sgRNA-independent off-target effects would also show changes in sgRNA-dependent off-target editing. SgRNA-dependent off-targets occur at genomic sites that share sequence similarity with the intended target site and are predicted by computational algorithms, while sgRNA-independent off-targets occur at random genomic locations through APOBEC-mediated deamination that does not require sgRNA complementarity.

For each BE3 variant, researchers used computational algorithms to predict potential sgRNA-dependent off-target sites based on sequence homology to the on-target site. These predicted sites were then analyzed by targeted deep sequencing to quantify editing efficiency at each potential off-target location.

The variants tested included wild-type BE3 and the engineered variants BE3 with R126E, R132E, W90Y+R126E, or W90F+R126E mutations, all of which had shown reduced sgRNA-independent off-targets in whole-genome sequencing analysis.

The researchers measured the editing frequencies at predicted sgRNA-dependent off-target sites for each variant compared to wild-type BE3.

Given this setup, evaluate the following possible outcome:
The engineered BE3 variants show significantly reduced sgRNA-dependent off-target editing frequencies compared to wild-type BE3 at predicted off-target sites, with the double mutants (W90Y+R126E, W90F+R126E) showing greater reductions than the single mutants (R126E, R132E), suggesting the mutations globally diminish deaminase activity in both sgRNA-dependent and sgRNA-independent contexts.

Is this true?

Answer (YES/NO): NO